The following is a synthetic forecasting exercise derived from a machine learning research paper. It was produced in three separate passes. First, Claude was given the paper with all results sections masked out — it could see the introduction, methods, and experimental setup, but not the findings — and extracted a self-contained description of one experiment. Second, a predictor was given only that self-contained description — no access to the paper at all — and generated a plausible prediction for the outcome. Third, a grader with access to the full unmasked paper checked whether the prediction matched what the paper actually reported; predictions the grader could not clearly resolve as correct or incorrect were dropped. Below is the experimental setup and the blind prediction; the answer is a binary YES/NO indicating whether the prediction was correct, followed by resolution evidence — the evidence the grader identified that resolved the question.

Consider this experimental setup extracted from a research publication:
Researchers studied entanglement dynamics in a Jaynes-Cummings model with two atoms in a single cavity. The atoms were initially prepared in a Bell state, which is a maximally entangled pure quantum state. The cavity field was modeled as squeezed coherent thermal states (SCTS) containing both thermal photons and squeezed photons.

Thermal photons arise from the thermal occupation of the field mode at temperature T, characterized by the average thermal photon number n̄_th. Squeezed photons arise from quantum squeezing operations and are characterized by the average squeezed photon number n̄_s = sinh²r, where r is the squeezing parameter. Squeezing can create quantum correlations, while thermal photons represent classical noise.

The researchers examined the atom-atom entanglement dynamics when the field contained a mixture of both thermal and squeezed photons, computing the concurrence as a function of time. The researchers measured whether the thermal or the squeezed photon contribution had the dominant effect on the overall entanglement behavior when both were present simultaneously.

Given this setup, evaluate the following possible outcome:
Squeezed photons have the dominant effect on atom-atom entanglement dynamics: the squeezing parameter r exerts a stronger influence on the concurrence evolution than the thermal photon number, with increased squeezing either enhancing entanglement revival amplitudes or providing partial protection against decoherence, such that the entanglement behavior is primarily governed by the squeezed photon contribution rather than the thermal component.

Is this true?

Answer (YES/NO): NO